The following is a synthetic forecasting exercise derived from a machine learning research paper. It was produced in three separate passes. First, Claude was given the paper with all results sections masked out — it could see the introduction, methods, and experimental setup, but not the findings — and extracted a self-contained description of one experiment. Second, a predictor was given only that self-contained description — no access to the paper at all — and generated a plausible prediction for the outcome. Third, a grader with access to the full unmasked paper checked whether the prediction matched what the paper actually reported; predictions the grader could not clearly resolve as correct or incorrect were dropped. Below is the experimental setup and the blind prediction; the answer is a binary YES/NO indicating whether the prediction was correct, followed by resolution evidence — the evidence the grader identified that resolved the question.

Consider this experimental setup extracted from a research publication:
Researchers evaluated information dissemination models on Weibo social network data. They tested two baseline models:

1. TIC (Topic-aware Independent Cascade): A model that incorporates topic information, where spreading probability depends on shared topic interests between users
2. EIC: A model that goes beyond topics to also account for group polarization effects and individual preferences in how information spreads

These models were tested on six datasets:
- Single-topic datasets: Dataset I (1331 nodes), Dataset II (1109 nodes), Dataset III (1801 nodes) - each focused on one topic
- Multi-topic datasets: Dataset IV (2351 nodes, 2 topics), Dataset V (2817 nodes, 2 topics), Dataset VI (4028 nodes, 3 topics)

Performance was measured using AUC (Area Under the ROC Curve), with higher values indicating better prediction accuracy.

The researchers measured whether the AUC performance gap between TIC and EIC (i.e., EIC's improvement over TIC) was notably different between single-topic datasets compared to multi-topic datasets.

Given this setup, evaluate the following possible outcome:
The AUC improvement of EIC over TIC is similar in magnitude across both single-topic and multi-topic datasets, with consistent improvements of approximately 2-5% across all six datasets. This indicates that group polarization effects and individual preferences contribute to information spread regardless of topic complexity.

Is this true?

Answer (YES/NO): NO